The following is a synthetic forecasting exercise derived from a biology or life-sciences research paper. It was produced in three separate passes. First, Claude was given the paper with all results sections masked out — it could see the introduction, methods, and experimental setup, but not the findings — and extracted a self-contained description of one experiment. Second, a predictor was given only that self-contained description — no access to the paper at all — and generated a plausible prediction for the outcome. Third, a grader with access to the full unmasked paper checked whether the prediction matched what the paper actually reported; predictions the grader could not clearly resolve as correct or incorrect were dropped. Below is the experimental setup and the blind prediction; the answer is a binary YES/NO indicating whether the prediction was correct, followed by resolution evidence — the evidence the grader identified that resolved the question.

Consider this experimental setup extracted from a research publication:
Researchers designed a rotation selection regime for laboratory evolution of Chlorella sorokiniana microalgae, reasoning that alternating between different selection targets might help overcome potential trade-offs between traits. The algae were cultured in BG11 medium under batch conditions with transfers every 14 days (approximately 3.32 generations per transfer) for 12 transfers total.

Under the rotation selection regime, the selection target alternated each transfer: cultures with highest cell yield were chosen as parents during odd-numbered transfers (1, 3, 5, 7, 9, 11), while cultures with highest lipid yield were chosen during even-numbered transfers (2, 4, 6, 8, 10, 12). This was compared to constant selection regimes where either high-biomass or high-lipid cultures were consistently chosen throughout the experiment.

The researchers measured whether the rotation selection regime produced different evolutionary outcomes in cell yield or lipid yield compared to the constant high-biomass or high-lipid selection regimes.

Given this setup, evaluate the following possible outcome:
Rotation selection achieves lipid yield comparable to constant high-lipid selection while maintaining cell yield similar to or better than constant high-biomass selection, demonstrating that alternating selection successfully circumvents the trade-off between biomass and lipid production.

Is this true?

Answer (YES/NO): NO